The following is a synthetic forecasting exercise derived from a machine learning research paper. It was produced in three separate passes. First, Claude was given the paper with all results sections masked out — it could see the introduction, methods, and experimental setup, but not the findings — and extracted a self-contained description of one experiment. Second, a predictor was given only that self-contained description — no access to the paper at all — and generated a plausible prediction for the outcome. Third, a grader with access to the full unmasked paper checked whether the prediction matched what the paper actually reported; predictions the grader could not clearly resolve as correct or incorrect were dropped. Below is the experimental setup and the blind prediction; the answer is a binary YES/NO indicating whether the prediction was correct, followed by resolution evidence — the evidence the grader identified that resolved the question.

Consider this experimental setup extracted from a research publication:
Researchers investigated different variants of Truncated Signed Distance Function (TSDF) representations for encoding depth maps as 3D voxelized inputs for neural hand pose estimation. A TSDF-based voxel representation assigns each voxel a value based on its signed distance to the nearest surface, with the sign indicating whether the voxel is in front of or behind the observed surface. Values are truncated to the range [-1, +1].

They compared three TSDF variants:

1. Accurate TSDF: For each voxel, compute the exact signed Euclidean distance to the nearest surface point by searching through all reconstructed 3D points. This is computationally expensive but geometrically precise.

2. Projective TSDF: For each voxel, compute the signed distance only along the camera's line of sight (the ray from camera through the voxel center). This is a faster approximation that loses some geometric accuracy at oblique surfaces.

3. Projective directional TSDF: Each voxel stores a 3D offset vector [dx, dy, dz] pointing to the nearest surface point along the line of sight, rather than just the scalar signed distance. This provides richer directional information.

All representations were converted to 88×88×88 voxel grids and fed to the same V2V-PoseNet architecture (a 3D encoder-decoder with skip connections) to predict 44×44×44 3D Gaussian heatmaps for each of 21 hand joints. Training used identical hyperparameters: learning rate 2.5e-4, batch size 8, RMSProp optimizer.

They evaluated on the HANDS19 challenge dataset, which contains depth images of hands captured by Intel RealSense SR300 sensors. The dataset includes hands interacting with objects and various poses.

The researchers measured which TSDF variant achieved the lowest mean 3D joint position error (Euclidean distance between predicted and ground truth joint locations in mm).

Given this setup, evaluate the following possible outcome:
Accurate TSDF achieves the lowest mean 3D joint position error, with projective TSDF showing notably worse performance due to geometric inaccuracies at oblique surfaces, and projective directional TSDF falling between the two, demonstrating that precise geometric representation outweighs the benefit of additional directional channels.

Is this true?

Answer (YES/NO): NO